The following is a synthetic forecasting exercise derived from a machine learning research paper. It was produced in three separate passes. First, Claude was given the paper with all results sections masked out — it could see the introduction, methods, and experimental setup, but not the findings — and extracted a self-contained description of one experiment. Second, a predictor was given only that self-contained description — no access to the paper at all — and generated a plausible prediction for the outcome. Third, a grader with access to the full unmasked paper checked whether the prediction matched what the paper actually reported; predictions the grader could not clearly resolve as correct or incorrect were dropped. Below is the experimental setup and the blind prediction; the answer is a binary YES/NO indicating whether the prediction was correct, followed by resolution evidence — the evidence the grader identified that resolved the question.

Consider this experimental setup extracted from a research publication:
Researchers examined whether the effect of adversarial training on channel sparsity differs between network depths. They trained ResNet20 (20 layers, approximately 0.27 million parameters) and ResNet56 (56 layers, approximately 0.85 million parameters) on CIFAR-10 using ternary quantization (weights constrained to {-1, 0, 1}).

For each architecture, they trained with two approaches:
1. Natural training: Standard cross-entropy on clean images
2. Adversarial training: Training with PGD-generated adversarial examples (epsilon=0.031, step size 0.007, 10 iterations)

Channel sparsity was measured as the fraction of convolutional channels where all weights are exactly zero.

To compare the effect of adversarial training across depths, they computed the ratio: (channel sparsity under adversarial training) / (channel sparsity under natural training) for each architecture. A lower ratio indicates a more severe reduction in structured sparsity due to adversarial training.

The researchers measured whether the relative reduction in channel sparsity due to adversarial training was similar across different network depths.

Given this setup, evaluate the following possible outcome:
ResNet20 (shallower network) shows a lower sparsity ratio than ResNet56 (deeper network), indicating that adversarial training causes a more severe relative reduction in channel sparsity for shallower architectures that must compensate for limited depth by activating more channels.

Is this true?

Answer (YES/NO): YES